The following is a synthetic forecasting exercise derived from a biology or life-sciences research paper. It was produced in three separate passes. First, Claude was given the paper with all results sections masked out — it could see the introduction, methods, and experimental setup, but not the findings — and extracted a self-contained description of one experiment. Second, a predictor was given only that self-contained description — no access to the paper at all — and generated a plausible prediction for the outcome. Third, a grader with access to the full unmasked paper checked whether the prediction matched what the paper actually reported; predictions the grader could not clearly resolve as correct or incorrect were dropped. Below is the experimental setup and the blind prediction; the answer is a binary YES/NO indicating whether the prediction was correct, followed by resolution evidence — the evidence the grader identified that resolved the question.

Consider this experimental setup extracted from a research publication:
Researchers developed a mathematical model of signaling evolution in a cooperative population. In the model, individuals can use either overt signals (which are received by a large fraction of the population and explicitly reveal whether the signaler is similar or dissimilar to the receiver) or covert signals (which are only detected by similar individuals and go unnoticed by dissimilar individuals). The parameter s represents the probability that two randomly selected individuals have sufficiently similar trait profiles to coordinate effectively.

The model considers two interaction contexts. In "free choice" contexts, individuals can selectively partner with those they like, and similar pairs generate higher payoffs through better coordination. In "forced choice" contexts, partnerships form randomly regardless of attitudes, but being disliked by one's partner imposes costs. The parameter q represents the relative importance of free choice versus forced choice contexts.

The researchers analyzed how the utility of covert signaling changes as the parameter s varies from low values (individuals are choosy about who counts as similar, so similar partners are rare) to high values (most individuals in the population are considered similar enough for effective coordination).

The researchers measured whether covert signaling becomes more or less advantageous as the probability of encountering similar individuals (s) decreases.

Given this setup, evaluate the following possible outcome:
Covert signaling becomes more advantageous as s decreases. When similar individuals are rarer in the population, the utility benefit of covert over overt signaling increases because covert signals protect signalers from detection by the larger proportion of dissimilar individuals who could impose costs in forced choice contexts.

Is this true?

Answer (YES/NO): YES